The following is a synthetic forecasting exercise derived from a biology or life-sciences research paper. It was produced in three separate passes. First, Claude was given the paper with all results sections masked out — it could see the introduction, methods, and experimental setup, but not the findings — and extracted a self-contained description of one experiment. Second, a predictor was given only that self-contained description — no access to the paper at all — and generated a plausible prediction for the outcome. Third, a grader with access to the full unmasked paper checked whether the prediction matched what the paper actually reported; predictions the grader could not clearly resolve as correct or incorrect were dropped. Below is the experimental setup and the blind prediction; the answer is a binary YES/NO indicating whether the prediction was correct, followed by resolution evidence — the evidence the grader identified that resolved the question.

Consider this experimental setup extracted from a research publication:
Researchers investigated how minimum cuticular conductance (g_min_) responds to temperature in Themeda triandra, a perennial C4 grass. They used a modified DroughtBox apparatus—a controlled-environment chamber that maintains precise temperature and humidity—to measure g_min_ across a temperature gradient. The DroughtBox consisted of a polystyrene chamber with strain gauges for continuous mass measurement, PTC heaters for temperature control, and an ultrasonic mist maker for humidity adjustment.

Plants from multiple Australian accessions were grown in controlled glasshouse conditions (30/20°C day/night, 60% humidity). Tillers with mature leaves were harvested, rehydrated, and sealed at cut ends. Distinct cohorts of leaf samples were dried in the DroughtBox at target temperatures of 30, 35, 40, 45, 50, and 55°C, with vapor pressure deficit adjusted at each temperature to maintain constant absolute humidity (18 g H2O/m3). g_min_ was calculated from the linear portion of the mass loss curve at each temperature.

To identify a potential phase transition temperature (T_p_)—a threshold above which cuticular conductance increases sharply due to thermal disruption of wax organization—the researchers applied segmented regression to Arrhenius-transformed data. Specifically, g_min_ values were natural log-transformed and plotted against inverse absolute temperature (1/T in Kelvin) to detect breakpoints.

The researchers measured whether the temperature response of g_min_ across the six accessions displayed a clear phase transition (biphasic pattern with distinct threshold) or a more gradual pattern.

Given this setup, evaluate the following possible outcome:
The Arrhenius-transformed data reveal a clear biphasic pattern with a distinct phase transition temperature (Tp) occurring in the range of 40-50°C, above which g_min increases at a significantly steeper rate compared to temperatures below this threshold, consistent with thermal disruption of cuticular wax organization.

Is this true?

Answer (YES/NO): NO